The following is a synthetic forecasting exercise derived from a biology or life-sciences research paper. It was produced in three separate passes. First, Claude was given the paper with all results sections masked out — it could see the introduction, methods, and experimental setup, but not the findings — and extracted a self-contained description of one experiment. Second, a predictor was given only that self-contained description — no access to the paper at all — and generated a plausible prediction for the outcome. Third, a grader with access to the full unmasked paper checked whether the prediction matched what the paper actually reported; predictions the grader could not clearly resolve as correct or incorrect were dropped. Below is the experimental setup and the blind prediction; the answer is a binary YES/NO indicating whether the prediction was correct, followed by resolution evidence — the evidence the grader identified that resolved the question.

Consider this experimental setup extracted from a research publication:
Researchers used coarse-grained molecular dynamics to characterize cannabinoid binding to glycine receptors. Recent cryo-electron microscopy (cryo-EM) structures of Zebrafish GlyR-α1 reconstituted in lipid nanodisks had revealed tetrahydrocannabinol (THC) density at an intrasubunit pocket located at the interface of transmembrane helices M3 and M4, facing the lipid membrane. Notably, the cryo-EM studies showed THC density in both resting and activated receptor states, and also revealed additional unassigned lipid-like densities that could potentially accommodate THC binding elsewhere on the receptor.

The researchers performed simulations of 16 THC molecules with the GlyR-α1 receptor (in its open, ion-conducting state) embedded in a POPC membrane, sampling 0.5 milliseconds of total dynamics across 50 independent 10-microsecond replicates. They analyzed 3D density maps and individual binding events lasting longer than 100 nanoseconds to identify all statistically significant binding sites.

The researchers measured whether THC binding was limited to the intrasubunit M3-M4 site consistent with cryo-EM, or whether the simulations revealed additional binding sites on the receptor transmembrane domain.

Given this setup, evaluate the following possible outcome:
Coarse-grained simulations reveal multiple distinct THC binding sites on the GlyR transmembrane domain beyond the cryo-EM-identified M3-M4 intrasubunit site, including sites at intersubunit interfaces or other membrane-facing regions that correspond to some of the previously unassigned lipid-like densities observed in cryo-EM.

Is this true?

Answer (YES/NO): YES